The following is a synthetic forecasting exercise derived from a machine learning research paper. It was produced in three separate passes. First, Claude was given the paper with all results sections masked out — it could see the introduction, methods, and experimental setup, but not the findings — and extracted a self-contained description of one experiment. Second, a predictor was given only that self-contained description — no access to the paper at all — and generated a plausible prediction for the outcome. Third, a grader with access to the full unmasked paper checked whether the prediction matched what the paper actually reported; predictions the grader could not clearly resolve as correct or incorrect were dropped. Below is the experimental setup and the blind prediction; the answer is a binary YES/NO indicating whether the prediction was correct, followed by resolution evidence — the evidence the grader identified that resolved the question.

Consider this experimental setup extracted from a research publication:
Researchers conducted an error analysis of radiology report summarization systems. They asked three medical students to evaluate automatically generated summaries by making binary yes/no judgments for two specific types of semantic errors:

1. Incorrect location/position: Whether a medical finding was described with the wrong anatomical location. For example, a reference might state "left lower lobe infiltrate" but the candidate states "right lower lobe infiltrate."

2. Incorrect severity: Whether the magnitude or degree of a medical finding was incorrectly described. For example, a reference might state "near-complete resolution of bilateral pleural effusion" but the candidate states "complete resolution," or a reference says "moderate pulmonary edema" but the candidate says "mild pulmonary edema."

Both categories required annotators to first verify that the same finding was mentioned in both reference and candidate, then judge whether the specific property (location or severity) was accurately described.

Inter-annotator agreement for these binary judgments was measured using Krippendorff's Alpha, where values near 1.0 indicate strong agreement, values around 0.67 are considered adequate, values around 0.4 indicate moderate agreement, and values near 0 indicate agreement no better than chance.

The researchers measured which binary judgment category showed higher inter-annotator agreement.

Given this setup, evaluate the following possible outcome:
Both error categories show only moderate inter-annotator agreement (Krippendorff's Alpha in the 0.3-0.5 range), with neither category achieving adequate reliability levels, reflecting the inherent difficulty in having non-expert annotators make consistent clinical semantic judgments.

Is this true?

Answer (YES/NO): NO